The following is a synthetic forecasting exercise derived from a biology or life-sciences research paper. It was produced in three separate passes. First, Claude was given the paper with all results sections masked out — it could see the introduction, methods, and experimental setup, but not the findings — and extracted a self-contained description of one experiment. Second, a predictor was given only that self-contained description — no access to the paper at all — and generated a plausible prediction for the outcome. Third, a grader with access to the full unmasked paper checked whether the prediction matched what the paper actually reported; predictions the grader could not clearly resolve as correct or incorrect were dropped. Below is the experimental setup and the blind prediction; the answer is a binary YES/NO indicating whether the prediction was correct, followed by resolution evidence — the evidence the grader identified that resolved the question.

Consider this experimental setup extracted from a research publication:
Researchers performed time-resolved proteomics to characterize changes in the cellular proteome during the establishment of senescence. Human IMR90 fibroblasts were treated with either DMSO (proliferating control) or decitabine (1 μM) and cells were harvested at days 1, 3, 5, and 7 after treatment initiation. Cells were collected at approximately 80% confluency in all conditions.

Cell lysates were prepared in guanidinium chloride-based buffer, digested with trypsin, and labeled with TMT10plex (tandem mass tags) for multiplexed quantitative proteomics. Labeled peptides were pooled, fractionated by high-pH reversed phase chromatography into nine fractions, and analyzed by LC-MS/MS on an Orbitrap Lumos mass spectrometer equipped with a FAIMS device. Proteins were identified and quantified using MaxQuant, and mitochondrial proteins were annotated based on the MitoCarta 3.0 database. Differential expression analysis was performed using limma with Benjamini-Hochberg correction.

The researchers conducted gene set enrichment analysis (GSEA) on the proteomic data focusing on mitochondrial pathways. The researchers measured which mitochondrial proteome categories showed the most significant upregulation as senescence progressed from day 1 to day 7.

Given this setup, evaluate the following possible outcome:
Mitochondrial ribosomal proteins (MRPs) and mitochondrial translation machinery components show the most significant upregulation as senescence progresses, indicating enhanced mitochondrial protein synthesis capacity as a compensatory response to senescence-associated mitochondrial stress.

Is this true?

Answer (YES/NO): NO